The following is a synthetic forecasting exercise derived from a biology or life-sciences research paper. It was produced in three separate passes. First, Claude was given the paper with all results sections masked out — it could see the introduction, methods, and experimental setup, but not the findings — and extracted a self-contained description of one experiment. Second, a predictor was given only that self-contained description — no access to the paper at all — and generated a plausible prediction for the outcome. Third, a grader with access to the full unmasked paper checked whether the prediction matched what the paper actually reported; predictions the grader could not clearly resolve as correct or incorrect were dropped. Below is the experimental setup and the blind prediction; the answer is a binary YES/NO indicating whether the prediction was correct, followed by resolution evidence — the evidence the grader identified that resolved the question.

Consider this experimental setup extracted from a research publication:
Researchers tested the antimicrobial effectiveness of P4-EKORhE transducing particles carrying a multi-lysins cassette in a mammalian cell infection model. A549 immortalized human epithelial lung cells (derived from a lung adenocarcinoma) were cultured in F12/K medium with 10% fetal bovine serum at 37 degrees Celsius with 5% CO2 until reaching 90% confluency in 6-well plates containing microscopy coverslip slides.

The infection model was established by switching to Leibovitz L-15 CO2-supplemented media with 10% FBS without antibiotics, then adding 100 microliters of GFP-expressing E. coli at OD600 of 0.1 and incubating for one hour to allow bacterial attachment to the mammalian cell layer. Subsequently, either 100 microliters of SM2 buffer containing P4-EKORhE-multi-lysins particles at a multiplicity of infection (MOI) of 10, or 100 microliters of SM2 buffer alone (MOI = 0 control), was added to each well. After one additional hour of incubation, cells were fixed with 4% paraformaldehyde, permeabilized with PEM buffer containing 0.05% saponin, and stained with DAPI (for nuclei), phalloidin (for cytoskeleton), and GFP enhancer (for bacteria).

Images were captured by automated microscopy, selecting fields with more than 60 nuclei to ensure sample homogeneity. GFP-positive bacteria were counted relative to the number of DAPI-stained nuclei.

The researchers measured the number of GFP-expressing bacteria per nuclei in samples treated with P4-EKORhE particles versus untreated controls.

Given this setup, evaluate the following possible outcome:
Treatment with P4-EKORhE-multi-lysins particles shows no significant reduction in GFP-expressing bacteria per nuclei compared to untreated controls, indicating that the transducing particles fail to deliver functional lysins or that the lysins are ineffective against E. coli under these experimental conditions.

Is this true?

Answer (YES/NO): NO